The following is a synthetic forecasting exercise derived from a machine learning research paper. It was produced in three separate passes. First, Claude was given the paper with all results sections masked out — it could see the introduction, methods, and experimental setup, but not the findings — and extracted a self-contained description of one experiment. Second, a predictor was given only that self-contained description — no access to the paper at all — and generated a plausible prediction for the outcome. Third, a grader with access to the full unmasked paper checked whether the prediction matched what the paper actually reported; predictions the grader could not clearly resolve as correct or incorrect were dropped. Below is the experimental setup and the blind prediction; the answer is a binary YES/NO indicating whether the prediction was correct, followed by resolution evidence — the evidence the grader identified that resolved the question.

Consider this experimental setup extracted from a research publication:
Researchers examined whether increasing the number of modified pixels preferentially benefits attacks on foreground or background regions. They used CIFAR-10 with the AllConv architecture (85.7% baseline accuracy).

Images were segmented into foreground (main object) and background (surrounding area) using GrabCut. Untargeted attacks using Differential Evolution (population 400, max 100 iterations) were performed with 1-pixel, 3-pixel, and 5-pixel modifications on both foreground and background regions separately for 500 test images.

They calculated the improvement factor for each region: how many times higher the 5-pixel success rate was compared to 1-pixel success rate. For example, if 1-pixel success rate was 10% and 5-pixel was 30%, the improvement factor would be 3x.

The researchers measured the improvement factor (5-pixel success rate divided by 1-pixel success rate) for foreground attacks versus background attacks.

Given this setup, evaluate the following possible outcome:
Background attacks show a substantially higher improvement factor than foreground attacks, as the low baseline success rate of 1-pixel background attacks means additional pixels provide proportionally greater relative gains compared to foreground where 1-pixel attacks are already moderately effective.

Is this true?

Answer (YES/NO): NO